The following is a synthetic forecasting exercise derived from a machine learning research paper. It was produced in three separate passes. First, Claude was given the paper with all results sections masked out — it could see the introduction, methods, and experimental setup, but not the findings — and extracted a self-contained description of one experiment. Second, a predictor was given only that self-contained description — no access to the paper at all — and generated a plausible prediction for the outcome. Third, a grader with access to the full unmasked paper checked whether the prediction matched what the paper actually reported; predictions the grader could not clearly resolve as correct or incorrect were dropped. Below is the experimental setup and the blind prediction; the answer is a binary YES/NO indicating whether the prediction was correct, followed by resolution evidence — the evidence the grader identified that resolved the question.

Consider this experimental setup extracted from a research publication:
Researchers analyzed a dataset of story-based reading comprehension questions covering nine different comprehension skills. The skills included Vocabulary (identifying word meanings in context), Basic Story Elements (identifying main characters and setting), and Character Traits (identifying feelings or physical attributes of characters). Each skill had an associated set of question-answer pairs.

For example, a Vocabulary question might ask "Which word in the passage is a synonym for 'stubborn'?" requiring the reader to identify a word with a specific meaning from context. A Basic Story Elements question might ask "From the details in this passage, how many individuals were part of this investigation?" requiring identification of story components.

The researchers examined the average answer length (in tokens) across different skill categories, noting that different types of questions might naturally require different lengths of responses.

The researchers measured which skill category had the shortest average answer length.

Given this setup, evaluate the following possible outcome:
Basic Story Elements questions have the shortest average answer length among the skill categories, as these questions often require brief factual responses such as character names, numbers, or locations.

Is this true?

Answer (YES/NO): NO